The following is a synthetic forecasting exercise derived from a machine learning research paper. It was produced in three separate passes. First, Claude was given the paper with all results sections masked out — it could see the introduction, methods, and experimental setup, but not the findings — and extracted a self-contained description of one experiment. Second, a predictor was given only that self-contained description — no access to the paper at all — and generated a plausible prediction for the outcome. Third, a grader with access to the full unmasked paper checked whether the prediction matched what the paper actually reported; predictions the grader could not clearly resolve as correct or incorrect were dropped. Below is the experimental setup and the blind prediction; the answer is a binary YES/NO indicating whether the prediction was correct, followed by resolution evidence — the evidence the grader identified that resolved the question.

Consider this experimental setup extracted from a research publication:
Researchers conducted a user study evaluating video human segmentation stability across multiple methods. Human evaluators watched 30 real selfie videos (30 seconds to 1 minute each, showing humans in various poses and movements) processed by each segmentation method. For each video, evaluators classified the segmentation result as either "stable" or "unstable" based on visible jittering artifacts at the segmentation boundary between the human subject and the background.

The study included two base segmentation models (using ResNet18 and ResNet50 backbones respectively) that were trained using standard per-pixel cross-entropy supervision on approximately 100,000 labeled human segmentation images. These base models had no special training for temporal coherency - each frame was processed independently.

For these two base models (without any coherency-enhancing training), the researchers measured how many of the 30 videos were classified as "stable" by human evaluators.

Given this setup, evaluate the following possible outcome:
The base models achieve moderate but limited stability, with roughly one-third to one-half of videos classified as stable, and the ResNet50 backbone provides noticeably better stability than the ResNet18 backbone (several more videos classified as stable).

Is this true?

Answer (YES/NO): NO